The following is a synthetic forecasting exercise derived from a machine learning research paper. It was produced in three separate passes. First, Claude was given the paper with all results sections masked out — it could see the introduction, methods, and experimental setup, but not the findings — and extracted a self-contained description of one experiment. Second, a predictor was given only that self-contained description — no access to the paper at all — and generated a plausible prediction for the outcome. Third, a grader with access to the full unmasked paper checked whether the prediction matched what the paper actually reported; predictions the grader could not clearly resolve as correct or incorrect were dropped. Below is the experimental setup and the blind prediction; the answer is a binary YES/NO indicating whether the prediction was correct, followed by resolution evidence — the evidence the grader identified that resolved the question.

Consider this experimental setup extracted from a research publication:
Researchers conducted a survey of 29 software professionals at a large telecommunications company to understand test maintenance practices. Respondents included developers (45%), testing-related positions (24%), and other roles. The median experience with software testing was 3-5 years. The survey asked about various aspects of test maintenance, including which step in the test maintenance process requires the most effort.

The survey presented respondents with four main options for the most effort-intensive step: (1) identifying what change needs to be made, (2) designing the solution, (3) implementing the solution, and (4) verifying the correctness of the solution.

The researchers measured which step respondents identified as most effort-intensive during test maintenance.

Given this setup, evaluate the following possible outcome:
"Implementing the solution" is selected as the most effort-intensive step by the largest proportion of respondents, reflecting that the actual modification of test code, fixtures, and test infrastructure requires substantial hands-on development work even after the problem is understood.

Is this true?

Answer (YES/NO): NO